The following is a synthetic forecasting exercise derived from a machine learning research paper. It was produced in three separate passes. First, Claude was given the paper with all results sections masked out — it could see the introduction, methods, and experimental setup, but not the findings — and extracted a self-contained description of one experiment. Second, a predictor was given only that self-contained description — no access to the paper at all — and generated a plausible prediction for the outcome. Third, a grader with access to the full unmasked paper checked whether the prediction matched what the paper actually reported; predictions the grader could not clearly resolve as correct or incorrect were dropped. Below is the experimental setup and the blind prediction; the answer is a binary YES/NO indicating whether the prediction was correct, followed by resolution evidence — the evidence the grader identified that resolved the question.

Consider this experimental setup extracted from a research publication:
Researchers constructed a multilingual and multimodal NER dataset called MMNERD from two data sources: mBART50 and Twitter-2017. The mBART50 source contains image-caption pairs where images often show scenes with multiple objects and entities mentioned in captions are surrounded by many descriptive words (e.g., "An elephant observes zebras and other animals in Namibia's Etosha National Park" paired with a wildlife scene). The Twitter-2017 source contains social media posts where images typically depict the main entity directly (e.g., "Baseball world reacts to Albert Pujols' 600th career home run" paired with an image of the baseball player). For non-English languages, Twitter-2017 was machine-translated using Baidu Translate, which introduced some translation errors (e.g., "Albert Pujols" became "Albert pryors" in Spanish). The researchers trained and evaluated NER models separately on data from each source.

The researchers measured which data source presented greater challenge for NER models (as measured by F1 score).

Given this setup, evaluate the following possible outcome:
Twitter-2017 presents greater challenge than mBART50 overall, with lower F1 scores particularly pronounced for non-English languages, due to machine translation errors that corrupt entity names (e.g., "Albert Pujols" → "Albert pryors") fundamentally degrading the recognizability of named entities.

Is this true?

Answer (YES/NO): NO